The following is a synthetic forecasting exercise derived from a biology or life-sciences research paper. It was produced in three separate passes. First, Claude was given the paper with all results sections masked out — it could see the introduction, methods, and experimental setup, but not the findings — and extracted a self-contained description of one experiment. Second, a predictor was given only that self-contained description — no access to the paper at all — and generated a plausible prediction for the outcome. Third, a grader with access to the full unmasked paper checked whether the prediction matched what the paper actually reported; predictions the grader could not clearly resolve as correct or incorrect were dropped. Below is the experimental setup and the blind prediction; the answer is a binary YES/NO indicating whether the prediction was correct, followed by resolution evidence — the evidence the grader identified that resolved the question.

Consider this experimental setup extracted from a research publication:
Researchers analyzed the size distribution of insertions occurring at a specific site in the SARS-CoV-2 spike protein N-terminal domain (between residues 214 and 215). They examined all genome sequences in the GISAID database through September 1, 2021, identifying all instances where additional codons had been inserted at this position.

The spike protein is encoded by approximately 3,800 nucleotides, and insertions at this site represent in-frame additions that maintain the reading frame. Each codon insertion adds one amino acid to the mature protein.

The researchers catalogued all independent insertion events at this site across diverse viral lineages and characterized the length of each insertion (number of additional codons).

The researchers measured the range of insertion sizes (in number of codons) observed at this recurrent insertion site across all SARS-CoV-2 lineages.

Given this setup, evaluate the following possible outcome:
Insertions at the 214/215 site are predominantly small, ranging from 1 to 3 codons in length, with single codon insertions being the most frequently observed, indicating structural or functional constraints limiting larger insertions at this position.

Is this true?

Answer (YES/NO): NO